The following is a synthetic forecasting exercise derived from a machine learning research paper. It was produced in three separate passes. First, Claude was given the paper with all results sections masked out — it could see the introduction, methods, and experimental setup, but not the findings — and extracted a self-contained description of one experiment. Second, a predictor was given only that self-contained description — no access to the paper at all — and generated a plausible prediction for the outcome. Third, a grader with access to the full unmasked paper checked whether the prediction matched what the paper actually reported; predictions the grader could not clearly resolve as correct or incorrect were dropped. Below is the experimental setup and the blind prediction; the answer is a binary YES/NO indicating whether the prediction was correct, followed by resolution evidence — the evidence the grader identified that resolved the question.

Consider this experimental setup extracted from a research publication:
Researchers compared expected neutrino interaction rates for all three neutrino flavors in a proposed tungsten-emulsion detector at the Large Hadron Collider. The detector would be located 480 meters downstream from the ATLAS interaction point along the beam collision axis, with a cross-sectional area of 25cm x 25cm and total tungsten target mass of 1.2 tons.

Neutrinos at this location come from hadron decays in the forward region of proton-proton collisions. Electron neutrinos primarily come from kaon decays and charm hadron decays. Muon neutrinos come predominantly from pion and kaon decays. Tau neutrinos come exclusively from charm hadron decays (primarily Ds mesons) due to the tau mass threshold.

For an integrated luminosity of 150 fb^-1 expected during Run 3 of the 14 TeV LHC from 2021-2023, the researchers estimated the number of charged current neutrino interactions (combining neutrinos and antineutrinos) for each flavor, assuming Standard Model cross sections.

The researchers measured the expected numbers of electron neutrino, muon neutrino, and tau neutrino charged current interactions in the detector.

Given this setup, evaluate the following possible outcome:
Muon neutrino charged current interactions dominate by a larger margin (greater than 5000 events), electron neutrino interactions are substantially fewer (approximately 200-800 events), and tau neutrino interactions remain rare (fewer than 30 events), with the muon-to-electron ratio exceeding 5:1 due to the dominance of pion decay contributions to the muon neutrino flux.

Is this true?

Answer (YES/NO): NO